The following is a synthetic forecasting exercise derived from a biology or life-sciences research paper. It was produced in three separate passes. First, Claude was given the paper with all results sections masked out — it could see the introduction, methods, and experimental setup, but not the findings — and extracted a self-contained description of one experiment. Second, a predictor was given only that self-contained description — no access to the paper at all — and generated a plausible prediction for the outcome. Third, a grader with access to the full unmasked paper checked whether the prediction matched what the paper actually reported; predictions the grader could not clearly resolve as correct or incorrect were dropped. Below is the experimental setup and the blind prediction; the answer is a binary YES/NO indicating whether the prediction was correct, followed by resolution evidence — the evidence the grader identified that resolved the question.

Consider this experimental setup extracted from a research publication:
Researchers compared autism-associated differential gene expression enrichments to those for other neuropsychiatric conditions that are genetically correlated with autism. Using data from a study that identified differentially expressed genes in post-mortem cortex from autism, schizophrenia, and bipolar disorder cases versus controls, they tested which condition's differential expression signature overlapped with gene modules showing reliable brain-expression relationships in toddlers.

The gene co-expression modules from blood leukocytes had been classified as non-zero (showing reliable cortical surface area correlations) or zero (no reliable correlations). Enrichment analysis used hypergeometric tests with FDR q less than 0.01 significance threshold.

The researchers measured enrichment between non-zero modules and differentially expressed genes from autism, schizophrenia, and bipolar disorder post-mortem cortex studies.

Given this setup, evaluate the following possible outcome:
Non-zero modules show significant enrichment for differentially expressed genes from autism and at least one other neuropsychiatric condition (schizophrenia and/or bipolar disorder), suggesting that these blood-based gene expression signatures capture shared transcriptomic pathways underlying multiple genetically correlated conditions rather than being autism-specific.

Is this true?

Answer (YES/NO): YES